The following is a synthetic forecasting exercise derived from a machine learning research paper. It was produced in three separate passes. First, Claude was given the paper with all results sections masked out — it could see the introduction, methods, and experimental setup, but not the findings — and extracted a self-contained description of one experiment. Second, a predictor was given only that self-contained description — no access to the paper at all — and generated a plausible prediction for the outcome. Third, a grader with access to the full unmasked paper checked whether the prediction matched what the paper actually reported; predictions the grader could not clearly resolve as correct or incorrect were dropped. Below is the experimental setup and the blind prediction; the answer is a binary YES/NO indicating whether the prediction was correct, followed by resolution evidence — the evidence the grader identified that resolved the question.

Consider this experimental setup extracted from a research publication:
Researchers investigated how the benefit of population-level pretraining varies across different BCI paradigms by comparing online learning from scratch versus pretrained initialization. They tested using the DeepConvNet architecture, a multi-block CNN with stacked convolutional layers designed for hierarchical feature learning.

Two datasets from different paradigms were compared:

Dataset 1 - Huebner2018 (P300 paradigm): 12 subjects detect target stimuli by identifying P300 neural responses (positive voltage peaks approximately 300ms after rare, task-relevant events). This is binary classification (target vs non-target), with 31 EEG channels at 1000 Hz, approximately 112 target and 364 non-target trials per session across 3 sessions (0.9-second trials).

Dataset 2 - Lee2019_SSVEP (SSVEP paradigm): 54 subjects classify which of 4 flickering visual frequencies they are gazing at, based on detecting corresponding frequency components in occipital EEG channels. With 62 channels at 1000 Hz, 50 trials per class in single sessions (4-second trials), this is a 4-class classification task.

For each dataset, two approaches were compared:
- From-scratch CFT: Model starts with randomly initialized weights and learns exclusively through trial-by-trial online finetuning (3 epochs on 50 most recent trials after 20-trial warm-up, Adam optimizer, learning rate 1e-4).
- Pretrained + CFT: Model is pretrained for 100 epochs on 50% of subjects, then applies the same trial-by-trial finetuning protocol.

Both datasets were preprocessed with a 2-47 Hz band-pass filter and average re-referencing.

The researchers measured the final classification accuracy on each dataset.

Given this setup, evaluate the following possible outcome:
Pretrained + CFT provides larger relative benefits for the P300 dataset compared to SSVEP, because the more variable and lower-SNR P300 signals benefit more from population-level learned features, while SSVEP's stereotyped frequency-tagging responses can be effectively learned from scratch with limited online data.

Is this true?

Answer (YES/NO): NO